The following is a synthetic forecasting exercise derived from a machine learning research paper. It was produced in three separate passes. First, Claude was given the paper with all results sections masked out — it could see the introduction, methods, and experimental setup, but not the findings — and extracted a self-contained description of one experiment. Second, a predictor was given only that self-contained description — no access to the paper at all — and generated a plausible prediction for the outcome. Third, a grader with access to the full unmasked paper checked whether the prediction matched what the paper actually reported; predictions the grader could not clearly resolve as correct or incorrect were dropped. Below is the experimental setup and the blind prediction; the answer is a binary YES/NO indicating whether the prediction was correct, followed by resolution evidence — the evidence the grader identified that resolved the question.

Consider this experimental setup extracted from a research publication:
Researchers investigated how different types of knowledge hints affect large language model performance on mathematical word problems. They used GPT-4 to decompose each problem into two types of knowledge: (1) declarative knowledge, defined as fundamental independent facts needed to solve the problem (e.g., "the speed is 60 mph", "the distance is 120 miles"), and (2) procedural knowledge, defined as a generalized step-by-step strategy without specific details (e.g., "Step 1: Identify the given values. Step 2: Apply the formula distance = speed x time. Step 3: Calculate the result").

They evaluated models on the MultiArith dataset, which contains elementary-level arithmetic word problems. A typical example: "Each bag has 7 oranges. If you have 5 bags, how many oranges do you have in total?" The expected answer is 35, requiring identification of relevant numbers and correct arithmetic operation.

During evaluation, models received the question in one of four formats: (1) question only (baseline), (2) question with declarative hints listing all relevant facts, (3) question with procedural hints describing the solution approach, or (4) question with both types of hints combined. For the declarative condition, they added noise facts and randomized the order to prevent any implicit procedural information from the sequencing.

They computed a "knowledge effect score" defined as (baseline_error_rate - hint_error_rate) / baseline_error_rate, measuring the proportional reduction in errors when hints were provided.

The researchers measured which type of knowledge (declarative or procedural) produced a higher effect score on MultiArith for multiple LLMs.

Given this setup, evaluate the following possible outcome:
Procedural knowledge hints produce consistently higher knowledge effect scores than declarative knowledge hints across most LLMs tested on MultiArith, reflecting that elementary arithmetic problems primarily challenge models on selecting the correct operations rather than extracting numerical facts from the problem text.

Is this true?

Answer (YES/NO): YES